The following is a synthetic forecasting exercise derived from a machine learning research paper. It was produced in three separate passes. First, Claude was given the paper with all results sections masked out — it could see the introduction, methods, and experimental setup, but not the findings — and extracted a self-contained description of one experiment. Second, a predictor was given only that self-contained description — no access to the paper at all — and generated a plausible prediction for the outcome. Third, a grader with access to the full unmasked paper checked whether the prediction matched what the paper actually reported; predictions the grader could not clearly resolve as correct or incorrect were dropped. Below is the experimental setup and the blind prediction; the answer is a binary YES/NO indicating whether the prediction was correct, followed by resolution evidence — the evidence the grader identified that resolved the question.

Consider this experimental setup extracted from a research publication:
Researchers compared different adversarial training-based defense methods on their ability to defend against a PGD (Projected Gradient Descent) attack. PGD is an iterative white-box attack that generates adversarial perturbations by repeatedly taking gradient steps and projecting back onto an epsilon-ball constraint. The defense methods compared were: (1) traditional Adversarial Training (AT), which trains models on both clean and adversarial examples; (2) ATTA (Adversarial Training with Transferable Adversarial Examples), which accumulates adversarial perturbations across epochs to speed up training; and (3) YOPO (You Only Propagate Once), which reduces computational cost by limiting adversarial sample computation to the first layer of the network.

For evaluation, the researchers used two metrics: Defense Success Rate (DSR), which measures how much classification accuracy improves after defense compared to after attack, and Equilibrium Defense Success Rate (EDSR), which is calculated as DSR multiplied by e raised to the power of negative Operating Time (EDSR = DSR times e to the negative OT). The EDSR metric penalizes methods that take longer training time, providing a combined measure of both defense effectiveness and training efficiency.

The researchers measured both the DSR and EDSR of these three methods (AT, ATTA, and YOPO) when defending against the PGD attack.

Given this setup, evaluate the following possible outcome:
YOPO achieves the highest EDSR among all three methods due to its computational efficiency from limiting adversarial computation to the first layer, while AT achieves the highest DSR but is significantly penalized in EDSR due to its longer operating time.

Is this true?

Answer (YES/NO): YES